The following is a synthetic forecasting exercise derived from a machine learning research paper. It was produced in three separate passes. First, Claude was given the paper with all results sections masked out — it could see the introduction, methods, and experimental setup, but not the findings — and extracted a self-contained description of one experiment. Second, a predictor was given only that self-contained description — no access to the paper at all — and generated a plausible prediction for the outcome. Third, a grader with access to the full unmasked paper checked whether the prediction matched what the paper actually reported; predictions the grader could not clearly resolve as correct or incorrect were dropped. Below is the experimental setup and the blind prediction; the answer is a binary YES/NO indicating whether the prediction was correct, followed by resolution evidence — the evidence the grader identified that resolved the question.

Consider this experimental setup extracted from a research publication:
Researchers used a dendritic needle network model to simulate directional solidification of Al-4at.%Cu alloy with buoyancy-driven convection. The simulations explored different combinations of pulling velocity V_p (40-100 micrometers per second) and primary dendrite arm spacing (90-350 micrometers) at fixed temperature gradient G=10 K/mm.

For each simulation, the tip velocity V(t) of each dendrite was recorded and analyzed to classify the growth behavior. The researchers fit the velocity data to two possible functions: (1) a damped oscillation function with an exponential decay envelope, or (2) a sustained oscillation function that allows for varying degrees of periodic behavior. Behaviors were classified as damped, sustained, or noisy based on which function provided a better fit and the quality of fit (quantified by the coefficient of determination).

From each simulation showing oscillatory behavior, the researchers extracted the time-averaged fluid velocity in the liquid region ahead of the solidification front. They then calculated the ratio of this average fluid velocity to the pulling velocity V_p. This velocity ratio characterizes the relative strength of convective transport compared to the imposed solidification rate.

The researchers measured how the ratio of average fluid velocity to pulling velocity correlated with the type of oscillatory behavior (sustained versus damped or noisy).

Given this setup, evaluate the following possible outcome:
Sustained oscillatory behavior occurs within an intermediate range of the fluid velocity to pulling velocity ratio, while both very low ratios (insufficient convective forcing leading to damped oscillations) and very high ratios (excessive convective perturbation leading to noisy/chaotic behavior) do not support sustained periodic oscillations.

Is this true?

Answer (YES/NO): YES